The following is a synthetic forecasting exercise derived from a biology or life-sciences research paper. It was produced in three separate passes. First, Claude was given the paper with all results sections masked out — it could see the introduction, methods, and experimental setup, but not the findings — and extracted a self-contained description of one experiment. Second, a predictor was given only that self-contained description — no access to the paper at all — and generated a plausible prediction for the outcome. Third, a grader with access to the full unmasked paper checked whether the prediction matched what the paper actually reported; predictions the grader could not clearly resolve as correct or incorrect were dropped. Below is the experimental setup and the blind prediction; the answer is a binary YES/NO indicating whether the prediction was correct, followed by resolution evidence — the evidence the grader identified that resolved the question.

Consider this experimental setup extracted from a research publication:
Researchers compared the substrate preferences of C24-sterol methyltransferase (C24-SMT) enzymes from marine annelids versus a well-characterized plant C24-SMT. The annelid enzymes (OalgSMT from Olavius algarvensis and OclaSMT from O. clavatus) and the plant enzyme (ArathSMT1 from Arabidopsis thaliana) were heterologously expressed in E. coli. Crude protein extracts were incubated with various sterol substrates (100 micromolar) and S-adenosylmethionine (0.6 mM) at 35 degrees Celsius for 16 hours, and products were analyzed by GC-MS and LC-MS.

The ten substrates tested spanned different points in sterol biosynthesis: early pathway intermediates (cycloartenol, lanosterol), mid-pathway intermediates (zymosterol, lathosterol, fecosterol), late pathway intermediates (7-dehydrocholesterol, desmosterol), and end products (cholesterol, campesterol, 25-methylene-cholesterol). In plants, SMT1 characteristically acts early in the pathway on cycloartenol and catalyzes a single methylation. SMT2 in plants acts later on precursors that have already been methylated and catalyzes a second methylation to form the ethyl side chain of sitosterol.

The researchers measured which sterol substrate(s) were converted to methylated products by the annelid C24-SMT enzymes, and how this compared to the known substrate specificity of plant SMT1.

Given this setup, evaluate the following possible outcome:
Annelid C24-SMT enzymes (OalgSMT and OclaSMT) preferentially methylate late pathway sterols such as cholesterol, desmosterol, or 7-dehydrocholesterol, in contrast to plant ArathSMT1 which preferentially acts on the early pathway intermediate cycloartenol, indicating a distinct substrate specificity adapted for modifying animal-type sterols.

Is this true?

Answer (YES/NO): NO